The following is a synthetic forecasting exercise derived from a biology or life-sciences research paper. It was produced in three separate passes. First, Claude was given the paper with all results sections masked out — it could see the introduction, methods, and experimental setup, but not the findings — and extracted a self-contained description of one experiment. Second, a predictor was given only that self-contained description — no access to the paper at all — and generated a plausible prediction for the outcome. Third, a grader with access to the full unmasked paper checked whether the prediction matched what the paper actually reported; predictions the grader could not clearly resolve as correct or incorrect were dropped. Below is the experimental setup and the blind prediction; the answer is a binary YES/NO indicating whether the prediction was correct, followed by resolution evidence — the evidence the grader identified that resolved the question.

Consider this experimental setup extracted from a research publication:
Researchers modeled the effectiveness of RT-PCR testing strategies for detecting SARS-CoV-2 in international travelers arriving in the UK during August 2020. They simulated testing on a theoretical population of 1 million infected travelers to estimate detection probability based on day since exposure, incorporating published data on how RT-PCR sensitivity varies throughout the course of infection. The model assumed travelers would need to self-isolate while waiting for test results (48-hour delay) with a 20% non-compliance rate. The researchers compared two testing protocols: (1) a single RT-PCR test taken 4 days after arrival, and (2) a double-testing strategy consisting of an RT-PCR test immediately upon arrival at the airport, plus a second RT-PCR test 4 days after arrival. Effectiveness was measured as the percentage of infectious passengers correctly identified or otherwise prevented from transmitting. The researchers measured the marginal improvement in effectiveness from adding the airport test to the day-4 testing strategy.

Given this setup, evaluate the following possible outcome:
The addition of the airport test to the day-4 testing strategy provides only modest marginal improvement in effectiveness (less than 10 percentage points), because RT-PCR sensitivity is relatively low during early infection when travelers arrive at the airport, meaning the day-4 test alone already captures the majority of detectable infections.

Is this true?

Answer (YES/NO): YES